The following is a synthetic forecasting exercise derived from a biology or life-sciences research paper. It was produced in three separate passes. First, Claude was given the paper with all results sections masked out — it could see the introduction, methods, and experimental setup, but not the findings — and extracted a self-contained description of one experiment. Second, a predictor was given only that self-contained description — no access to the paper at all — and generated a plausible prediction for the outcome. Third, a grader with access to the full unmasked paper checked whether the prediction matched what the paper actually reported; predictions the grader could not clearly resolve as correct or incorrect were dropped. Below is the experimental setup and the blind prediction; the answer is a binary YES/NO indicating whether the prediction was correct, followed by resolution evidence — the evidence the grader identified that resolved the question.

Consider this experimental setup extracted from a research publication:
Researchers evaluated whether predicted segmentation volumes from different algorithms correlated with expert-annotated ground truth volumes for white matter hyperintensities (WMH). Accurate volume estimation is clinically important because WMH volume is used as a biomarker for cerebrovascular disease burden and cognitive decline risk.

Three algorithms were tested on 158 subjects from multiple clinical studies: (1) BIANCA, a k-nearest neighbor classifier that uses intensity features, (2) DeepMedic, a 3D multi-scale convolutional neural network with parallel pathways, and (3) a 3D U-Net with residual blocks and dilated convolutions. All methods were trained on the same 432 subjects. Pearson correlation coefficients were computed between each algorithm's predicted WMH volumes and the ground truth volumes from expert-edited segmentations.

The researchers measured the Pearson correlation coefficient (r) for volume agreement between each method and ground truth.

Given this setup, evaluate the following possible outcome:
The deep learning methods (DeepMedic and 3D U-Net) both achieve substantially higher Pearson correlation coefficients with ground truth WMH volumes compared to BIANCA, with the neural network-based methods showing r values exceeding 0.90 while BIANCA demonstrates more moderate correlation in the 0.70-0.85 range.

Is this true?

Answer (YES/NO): NO